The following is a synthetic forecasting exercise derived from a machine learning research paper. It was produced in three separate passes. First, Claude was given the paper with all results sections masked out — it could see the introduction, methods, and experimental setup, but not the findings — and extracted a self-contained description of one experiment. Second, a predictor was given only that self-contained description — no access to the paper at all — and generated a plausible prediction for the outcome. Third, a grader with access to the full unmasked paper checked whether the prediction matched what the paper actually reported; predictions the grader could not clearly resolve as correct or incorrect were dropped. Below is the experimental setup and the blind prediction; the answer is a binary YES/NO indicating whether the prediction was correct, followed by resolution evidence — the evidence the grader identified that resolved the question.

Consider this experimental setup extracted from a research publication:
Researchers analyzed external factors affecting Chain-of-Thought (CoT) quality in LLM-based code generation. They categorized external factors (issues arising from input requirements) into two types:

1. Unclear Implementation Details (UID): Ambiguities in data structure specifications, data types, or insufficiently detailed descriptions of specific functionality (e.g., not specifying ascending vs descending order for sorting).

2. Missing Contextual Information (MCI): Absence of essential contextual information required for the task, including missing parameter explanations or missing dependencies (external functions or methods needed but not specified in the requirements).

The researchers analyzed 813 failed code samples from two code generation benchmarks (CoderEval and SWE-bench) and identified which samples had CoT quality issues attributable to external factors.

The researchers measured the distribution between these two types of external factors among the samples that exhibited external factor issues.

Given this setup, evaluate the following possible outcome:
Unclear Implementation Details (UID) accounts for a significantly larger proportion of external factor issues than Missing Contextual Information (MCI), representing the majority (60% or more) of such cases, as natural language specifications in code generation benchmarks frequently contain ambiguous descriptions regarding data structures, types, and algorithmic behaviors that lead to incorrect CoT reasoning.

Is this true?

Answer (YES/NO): NO